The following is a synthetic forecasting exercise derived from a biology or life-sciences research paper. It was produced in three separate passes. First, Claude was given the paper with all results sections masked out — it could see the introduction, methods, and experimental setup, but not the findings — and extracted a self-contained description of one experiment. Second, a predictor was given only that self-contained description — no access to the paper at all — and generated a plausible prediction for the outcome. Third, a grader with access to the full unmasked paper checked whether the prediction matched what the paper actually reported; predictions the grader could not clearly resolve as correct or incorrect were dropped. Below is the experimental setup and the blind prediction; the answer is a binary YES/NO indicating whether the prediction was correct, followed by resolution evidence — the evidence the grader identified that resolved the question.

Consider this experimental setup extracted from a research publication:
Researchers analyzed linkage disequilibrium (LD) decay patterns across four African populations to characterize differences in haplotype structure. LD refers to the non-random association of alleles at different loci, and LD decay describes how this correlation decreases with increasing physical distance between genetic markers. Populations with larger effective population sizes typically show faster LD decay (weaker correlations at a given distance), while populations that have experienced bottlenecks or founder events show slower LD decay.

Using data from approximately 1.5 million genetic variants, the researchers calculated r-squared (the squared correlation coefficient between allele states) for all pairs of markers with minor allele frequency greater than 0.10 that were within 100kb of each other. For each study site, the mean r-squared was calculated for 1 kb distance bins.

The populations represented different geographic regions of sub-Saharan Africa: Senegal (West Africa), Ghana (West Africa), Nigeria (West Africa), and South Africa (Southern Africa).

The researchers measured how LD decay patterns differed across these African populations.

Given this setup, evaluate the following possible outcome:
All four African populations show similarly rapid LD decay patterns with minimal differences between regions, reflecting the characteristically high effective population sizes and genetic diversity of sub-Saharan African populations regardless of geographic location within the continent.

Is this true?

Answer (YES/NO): NO